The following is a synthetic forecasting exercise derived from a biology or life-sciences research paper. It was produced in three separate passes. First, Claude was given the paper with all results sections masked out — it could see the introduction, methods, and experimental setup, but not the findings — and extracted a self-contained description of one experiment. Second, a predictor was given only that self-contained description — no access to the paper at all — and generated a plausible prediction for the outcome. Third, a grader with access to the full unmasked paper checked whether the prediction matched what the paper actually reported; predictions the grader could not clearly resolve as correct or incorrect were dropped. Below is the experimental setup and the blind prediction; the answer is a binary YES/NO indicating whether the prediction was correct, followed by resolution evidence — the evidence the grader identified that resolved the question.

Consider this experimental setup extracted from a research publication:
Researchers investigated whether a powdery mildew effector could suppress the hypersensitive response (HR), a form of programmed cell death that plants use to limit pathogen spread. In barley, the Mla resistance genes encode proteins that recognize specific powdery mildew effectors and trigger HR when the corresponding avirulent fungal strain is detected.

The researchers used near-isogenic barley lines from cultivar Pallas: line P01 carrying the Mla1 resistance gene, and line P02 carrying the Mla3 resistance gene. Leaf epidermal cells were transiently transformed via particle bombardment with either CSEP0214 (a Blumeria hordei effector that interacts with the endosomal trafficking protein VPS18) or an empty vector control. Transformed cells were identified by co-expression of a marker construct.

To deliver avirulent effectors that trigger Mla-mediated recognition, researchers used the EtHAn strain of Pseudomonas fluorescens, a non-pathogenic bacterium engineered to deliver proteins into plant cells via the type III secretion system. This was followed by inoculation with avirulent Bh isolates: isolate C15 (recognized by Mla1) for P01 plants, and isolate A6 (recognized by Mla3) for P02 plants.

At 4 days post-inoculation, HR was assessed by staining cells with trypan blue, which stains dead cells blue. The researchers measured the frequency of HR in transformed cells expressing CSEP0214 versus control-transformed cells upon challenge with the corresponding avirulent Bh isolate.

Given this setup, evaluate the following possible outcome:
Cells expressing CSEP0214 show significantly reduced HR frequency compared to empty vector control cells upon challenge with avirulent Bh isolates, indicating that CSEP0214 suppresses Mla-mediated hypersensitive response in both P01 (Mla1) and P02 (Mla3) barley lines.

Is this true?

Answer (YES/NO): YES